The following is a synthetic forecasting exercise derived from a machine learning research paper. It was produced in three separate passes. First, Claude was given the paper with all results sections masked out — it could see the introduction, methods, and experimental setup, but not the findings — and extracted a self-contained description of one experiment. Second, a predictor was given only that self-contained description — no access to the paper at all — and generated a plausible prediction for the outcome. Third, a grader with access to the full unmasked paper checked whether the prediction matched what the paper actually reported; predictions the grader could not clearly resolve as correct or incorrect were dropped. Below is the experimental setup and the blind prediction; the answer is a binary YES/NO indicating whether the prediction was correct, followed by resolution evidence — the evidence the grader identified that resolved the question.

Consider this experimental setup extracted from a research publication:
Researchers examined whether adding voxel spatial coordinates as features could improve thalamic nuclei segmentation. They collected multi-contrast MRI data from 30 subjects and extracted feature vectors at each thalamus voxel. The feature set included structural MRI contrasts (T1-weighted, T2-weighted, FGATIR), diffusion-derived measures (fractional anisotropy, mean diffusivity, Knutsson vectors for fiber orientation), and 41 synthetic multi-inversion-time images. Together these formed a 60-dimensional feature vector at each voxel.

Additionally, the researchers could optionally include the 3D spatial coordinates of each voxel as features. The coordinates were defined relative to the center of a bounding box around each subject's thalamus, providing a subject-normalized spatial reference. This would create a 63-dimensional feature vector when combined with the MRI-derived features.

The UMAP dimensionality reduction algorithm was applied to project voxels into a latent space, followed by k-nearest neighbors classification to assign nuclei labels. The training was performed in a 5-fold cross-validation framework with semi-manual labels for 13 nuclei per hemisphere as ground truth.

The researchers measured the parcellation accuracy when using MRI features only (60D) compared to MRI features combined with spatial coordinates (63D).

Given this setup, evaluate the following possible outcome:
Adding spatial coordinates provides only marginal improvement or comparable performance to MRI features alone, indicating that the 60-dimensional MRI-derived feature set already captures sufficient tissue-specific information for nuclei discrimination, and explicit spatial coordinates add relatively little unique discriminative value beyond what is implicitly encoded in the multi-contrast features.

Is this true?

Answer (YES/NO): NO